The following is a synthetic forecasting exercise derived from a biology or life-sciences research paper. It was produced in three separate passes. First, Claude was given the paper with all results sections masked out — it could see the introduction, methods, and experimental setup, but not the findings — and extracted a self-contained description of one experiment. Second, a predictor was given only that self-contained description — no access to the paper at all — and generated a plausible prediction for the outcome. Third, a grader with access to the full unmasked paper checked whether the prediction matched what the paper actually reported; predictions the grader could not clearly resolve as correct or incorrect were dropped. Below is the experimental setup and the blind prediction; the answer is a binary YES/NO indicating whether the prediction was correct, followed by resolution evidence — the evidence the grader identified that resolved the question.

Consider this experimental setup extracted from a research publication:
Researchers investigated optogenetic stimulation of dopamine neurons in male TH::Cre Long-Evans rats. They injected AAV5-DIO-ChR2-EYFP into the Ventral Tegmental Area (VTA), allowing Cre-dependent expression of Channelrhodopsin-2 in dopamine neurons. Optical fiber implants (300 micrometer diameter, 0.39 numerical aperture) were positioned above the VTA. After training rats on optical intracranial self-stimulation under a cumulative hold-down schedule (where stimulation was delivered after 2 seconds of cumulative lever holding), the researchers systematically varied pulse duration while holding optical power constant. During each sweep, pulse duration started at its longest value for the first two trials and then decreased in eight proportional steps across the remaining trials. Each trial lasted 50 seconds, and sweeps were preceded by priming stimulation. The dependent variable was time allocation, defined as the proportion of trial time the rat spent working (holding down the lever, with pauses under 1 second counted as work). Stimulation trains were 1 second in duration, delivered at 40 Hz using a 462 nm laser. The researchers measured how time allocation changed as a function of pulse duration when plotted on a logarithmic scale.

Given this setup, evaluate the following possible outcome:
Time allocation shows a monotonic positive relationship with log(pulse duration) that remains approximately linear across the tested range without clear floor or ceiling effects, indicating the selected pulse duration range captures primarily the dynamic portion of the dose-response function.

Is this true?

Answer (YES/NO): NO